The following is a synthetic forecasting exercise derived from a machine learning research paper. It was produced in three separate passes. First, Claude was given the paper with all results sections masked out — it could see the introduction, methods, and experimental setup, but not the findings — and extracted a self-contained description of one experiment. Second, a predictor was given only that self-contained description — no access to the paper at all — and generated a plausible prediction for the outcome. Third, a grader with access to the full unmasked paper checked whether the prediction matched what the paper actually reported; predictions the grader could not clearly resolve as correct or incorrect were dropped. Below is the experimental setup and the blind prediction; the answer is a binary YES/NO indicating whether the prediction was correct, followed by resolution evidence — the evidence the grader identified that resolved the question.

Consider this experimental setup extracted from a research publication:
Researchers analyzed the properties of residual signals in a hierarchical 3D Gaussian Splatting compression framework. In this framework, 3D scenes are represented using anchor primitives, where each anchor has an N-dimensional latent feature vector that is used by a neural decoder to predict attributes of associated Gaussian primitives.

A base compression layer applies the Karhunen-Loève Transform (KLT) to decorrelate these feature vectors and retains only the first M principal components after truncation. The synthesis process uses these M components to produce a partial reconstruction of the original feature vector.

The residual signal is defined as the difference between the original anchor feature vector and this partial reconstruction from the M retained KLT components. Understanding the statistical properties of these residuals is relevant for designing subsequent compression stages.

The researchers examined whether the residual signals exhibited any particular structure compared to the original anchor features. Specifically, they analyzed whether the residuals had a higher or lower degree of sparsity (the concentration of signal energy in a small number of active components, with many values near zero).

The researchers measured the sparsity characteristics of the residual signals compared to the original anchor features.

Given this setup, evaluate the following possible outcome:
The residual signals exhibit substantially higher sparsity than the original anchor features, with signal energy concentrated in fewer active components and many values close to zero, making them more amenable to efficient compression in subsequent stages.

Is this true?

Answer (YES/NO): YES